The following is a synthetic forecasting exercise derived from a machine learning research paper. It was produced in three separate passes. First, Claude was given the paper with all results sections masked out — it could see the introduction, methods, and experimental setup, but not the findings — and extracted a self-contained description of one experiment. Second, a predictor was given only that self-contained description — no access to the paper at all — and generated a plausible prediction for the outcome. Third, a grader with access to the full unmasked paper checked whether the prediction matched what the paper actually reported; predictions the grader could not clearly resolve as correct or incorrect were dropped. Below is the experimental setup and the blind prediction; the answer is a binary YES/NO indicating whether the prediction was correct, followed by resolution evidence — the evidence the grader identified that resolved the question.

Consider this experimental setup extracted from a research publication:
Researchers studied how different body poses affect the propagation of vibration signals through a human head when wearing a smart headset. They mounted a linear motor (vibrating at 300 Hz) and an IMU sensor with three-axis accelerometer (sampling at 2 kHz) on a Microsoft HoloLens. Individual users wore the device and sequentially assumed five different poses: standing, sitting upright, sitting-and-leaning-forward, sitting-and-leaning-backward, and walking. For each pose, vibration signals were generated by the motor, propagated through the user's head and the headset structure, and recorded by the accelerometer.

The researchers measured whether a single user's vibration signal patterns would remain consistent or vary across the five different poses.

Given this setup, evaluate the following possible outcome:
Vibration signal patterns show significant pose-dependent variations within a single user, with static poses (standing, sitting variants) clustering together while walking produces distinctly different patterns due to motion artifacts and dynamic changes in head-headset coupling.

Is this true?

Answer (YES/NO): NO